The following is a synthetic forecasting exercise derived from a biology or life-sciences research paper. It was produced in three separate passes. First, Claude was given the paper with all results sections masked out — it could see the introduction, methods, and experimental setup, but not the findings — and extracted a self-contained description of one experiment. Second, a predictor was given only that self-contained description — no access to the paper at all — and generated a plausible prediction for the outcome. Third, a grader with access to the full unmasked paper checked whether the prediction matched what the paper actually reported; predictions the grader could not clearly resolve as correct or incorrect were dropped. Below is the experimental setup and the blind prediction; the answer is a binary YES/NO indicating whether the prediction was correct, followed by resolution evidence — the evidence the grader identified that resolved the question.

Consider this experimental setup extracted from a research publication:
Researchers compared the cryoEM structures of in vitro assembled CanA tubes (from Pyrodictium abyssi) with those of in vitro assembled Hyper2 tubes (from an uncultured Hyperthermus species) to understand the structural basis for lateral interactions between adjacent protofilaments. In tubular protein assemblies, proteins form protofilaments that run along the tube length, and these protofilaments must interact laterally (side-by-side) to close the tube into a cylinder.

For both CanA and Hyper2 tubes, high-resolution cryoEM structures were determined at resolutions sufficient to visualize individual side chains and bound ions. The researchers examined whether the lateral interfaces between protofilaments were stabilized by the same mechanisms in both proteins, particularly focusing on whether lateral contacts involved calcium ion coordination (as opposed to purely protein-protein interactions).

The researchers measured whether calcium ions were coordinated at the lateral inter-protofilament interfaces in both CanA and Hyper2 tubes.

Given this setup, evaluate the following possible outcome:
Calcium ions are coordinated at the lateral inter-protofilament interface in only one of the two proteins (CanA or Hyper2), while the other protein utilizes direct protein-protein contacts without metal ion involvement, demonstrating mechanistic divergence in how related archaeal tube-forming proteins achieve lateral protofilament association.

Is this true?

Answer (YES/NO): NO